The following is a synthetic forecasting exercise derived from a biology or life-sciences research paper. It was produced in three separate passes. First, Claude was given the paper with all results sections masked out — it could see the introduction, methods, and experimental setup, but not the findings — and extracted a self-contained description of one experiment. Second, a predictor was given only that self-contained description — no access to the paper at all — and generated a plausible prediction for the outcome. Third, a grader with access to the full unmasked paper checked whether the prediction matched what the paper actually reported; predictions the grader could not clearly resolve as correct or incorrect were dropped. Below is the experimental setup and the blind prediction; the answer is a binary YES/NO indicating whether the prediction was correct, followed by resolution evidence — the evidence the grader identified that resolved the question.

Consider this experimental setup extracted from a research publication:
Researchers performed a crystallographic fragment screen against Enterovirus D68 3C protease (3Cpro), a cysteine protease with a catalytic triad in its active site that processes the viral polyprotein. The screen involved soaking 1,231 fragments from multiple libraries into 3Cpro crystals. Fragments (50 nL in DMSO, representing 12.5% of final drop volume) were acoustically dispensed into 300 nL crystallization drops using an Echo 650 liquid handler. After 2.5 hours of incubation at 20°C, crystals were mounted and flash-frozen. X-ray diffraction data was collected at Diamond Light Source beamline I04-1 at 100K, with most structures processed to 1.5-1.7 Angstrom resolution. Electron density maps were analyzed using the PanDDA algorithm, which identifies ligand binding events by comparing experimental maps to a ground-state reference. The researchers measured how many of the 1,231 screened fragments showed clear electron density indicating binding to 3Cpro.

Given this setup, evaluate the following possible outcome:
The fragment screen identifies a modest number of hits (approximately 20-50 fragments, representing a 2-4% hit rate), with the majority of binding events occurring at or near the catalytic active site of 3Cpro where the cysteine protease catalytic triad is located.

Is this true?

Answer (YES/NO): NO